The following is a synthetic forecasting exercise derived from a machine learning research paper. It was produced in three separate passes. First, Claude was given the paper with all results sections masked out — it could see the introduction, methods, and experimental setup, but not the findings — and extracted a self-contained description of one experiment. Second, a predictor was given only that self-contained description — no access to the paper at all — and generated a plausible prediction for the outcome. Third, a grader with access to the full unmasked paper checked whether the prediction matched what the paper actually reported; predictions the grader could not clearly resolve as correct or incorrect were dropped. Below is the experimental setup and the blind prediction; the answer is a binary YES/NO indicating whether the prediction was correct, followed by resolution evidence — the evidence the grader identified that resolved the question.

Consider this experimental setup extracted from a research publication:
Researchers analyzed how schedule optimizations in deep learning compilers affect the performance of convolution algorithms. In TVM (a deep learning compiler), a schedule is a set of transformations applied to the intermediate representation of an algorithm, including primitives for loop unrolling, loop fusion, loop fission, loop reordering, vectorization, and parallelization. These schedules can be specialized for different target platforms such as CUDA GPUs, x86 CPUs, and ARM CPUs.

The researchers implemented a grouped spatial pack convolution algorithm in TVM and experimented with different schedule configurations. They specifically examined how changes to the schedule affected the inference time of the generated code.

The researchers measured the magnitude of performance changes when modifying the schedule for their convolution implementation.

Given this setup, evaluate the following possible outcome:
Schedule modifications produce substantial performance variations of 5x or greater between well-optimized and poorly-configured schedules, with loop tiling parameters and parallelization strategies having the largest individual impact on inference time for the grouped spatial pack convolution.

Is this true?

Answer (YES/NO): NO